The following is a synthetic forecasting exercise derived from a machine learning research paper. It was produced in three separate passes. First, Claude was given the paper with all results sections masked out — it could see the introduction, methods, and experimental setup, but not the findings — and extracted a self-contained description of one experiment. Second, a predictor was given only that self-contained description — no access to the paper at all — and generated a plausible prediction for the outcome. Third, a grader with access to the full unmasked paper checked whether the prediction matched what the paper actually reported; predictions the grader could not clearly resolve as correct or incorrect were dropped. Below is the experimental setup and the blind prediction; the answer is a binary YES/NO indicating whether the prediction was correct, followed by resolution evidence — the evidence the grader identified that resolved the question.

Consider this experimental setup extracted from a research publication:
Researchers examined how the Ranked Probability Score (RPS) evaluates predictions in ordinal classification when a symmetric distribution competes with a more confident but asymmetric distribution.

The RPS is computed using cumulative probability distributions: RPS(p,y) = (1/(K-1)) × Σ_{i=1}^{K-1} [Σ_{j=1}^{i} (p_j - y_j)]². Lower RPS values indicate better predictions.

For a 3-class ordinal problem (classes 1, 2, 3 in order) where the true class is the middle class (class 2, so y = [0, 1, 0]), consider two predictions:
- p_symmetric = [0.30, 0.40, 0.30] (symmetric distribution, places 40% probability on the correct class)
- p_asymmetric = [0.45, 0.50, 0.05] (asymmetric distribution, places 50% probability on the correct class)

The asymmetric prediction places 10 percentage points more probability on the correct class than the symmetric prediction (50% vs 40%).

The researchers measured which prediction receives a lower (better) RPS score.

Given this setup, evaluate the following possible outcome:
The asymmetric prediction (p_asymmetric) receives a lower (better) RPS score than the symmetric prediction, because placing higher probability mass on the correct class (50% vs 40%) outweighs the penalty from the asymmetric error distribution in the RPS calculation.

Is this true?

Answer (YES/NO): NO